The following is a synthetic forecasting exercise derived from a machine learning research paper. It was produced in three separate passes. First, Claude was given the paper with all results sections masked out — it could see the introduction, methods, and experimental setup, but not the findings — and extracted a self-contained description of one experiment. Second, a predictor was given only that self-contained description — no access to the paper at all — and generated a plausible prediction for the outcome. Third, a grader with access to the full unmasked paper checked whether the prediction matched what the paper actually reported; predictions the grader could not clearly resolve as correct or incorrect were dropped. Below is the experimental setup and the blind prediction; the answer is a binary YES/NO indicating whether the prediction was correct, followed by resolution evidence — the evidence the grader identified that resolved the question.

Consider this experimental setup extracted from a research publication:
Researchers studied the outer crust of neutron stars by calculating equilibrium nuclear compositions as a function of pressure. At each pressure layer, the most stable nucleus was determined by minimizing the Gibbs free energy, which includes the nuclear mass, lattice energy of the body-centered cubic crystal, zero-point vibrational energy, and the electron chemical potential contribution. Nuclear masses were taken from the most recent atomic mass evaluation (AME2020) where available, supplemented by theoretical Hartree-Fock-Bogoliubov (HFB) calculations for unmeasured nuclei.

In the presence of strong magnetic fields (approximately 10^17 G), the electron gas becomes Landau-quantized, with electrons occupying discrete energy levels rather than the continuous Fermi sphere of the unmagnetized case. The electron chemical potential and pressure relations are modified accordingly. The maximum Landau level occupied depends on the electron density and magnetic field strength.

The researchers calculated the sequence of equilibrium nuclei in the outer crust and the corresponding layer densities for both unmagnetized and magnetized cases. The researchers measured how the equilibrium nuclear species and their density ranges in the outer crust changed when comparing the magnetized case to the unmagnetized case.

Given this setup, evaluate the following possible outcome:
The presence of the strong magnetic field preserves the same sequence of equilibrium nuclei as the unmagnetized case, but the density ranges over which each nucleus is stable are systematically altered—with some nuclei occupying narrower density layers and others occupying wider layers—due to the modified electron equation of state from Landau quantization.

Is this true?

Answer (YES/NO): NO